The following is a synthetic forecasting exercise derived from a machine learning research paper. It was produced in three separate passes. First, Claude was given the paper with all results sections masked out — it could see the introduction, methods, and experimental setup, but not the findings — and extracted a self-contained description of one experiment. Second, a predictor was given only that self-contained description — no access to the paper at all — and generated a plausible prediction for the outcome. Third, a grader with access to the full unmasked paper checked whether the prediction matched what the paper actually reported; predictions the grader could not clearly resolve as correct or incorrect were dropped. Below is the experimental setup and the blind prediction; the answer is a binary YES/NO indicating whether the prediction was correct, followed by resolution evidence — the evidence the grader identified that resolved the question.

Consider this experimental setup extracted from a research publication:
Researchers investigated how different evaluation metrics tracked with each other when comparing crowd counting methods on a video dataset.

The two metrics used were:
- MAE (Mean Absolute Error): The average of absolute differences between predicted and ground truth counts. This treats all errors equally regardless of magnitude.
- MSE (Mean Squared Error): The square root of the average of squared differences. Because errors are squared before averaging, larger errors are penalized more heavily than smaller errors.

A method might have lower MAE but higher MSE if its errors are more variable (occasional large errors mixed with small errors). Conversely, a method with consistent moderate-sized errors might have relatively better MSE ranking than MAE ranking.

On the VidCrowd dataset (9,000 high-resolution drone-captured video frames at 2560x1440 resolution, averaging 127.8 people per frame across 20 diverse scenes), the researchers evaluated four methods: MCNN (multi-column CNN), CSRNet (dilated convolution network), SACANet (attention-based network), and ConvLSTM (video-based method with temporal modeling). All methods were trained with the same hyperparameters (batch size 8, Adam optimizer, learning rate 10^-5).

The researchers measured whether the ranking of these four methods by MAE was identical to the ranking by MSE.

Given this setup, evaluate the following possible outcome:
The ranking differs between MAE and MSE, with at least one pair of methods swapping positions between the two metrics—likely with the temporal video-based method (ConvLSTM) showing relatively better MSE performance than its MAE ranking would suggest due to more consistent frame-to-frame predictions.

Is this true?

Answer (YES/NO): NO